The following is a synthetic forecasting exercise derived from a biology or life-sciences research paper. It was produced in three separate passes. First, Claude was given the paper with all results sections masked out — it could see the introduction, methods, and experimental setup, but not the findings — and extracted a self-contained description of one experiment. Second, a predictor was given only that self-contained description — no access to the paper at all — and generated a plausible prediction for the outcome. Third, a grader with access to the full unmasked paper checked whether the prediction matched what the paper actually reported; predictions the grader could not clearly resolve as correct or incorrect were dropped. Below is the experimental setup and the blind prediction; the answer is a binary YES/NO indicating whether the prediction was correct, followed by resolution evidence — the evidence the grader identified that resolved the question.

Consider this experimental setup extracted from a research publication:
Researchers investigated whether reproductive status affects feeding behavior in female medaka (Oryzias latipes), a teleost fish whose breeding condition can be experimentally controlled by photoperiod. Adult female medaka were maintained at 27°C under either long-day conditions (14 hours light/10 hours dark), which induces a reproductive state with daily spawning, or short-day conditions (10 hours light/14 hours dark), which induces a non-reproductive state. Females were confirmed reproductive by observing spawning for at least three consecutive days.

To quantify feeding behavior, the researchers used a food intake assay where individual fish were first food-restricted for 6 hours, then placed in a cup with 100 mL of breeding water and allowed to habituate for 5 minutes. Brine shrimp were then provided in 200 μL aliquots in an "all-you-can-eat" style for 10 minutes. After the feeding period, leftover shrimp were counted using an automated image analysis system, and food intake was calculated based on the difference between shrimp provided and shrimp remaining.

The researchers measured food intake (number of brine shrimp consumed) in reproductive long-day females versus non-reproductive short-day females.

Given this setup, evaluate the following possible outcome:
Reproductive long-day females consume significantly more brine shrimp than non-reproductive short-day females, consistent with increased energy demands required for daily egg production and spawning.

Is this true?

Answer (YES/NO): YES